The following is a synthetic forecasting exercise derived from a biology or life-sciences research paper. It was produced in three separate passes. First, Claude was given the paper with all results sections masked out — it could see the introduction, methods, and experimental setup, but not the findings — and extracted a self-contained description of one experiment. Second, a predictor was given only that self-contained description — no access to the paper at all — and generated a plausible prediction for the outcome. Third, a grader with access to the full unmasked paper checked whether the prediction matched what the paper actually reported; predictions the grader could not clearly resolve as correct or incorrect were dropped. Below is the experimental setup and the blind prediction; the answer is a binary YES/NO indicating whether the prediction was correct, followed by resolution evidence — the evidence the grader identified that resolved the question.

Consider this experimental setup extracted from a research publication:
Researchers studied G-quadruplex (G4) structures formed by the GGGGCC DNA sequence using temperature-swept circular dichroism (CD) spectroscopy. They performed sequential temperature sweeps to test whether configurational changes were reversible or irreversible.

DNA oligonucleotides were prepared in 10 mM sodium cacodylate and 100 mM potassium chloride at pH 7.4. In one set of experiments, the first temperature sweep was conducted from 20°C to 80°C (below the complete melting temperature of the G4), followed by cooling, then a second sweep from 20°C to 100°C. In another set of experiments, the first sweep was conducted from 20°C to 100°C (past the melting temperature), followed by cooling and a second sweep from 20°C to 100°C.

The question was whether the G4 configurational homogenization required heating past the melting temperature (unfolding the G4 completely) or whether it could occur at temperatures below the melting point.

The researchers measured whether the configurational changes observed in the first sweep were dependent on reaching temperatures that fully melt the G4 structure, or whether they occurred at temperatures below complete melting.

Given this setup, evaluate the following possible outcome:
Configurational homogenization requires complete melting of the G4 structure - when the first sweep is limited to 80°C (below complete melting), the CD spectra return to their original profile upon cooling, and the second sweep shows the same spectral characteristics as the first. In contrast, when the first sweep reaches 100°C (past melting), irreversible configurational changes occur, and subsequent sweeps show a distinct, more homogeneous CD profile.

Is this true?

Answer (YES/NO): NO